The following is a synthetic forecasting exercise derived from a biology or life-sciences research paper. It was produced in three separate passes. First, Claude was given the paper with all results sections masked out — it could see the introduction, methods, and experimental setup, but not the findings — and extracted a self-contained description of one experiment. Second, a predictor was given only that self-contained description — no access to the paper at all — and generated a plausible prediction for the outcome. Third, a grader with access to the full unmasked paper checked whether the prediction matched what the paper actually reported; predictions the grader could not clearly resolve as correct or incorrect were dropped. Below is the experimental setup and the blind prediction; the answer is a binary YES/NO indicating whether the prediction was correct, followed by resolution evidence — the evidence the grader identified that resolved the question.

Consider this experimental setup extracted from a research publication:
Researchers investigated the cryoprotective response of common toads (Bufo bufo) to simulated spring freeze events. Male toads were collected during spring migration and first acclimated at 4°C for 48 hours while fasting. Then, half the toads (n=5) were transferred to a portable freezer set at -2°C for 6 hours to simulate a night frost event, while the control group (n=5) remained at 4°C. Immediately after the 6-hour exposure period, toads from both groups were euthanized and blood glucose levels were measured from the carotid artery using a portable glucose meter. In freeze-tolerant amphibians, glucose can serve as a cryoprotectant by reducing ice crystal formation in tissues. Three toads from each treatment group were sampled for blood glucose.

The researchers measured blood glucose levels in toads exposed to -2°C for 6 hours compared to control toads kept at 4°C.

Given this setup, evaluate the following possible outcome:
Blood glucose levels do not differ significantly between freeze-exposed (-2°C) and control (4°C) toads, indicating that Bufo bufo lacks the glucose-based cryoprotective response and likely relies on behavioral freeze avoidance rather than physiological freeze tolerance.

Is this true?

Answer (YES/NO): NO